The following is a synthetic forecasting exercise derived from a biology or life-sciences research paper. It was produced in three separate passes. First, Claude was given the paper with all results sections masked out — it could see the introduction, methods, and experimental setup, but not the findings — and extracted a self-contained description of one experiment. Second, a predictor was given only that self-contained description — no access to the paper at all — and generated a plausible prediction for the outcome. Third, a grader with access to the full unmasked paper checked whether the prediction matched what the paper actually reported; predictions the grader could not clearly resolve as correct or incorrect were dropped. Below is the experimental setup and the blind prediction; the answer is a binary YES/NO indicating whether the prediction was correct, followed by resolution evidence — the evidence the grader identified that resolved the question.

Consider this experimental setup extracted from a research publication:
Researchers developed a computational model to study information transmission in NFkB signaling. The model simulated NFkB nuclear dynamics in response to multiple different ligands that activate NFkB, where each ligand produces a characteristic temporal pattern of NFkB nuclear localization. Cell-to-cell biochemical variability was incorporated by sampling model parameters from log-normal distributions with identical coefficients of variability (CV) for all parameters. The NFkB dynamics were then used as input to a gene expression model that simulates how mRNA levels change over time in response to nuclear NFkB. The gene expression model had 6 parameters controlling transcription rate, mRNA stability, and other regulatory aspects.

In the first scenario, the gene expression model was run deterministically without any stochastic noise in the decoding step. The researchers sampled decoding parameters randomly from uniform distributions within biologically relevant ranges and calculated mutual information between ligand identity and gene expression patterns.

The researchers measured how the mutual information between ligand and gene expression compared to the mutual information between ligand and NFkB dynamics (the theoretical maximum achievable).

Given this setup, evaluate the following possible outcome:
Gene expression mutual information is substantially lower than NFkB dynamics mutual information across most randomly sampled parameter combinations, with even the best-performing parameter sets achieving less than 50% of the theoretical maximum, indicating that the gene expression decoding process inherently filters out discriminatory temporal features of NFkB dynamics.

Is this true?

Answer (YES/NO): NO